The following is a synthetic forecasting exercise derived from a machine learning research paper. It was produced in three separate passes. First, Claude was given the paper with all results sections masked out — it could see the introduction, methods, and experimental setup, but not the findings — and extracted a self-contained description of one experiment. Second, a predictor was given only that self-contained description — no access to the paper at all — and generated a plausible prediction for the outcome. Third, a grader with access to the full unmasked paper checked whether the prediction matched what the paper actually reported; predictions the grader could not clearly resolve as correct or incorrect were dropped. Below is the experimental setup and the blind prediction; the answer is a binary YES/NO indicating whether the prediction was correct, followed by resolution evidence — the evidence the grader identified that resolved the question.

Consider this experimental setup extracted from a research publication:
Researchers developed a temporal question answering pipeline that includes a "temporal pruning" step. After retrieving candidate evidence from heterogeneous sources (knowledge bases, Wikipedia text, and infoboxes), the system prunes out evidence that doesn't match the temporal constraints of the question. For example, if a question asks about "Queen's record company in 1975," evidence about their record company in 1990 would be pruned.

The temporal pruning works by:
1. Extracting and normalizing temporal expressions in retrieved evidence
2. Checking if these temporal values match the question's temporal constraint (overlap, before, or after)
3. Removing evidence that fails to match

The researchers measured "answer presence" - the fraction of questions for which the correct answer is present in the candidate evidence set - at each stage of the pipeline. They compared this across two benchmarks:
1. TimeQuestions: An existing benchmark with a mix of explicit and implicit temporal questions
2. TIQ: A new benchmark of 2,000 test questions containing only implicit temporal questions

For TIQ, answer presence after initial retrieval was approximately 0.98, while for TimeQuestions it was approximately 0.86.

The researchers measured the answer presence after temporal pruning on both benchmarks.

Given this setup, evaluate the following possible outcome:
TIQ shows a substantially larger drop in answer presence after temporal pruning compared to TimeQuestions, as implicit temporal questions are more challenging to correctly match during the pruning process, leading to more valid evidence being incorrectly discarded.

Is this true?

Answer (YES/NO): NO